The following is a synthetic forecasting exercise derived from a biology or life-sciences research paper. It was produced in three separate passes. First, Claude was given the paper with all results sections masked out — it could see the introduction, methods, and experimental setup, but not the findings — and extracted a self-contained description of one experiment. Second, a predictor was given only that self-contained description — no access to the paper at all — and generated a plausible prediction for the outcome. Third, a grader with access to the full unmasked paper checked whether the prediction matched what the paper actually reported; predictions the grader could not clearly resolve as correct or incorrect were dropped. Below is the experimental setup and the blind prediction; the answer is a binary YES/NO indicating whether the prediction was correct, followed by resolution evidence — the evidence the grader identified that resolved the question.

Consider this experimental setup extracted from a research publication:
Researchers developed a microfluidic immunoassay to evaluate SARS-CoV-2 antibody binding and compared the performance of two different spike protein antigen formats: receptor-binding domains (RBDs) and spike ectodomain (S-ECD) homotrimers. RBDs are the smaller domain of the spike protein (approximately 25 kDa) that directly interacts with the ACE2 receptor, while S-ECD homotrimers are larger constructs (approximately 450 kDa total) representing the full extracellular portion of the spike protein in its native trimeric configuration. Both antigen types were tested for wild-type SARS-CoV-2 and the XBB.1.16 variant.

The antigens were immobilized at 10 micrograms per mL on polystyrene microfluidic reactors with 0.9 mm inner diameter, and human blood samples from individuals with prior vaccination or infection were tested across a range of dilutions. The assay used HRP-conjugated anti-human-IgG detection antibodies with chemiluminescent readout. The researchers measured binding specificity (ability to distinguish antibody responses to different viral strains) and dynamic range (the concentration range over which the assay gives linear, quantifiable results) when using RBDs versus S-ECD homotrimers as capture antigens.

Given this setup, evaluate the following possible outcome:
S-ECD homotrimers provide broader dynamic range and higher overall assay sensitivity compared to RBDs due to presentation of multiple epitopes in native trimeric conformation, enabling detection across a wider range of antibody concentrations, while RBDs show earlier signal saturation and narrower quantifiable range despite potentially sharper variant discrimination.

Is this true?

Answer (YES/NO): YES